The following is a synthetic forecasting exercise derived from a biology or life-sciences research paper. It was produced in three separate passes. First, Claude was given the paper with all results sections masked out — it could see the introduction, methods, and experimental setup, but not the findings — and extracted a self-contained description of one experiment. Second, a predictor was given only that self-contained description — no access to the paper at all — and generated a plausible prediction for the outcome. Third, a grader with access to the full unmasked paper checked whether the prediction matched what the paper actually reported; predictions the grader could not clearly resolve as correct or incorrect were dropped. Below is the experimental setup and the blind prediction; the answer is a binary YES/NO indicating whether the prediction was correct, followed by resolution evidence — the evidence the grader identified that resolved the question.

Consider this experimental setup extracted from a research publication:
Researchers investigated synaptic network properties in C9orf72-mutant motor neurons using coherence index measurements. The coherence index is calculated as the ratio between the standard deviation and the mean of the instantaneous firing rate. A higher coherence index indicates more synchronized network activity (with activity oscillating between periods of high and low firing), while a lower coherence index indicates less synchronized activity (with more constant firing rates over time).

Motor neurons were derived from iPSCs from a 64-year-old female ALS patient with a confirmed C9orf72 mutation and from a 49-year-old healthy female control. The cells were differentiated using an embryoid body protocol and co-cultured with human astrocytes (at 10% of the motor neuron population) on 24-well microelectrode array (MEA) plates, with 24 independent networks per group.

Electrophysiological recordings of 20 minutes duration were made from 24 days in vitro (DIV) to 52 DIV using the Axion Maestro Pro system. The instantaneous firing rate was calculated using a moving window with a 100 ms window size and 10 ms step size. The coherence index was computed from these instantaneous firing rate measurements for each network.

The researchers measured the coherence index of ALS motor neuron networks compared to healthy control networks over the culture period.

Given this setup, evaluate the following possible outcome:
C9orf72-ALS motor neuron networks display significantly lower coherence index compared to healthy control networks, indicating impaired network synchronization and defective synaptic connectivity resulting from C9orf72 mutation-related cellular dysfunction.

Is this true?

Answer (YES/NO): NO